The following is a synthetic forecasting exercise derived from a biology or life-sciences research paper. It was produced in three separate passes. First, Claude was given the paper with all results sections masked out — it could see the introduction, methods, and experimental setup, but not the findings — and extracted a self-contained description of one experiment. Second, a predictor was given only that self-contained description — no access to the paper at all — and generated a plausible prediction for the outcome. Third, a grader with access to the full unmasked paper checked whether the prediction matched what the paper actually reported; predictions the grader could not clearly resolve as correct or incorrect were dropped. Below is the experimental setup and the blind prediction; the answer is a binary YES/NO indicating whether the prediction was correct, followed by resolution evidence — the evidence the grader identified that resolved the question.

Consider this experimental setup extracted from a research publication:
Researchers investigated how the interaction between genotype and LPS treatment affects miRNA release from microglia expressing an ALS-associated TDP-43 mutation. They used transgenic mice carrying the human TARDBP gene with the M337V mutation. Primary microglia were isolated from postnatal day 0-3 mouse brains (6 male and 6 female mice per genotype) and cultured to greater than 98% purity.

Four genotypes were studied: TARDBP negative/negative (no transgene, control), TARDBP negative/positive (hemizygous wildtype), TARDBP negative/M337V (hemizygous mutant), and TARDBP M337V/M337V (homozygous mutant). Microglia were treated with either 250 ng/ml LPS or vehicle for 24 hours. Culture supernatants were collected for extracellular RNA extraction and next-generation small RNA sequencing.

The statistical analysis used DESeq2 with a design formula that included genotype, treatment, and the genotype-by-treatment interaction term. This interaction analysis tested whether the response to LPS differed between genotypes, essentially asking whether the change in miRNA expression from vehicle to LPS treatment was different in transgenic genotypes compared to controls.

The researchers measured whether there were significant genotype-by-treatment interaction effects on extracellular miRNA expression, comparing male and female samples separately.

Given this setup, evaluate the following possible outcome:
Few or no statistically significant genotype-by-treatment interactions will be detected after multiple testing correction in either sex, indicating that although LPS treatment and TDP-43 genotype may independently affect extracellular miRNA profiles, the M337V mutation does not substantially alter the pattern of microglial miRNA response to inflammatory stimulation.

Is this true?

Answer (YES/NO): NO